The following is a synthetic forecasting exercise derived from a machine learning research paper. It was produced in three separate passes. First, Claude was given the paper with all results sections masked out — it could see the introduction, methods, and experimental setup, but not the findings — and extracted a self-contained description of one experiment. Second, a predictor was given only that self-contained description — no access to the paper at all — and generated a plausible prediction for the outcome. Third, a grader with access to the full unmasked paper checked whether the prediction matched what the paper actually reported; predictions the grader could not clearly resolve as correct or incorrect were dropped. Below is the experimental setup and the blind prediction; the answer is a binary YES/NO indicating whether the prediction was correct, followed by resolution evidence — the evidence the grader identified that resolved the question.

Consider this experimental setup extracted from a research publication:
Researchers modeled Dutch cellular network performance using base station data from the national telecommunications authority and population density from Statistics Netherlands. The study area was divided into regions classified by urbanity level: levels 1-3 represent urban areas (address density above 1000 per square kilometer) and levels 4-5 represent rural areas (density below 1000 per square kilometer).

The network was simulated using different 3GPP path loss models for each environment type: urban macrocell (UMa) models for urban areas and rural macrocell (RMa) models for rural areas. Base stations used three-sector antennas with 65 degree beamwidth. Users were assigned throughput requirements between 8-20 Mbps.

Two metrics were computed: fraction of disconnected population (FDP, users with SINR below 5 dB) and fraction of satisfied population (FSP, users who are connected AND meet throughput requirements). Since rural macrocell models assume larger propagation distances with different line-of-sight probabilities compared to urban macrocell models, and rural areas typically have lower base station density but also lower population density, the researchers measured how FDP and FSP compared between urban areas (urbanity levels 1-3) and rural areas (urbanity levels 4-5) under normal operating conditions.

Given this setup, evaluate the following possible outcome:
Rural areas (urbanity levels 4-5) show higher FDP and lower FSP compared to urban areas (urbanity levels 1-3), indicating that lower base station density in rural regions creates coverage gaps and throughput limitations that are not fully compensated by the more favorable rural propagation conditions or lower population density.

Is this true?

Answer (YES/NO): YES